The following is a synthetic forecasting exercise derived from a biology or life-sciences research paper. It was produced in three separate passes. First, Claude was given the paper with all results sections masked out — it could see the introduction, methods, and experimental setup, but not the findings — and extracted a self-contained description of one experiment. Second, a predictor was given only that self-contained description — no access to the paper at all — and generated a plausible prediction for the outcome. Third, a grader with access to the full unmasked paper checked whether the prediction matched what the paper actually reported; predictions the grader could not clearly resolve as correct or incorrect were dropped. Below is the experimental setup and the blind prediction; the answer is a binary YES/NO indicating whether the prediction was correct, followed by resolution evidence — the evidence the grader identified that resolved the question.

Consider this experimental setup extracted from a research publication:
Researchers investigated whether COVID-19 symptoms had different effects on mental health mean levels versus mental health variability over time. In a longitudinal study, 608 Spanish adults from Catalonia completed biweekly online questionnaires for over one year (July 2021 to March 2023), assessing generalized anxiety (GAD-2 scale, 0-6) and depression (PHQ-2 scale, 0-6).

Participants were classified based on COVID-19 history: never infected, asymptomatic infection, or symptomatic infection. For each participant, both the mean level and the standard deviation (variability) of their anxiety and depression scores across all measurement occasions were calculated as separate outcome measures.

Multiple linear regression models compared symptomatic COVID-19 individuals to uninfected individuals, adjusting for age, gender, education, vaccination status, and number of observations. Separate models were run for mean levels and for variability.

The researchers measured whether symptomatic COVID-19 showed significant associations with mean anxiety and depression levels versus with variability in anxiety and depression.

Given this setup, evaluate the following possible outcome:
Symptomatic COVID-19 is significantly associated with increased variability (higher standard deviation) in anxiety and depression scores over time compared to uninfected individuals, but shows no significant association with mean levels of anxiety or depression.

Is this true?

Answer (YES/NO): YES